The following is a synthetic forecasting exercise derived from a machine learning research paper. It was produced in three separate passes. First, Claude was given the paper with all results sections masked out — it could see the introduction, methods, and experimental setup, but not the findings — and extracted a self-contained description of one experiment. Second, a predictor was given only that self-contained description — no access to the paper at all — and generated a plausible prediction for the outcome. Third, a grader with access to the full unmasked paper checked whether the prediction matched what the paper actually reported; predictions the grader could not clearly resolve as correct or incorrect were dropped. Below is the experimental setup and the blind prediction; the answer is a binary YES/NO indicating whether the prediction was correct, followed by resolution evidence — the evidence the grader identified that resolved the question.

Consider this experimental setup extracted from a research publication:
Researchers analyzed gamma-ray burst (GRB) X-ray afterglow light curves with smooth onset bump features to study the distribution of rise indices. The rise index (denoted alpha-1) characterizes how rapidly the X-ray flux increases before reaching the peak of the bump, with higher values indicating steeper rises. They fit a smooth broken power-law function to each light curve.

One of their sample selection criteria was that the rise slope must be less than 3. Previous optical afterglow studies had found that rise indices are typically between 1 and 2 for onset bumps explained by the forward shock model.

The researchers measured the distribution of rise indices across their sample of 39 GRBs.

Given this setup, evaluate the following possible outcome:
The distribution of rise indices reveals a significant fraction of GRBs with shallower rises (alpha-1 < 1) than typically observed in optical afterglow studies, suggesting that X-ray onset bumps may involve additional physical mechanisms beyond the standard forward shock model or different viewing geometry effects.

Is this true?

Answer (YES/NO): NO